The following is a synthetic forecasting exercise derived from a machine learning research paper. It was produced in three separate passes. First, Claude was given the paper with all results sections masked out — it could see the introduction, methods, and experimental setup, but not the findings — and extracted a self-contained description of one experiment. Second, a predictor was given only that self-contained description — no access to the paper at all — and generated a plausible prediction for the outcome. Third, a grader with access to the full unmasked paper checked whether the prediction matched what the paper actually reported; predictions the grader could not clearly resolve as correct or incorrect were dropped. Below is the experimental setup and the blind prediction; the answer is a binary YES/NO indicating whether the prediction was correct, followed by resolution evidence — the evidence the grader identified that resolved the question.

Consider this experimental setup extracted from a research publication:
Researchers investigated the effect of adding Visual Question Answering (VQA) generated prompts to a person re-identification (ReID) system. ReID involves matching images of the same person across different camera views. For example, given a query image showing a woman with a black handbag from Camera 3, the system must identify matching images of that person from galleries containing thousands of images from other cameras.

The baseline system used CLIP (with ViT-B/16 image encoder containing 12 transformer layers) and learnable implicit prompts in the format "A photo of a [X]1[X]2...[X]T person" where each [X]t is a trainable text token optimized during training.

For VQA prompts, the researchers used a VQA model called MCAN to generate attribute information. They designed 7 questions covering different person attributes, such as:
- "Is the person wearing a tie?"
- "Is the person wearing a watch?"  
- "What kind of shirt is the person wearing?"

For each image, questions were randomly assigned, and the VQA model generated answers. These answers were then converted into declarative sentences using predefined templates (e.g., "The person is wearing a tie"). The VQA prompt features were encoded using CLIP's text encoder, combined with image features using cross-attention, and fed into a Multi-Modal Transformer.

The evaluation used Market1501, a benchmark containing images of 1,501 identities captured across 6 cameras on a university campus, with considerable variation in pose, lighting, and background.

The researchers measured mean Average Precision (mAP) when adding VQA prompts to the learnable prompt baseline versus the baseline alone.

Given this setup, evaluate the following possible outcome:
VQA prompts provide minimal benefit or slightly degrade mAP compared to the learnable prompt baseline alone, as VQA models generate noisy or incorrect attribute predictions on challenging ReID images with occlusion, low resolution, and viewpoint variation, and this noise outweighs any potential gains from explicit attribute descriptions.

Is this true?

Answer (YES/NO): YES